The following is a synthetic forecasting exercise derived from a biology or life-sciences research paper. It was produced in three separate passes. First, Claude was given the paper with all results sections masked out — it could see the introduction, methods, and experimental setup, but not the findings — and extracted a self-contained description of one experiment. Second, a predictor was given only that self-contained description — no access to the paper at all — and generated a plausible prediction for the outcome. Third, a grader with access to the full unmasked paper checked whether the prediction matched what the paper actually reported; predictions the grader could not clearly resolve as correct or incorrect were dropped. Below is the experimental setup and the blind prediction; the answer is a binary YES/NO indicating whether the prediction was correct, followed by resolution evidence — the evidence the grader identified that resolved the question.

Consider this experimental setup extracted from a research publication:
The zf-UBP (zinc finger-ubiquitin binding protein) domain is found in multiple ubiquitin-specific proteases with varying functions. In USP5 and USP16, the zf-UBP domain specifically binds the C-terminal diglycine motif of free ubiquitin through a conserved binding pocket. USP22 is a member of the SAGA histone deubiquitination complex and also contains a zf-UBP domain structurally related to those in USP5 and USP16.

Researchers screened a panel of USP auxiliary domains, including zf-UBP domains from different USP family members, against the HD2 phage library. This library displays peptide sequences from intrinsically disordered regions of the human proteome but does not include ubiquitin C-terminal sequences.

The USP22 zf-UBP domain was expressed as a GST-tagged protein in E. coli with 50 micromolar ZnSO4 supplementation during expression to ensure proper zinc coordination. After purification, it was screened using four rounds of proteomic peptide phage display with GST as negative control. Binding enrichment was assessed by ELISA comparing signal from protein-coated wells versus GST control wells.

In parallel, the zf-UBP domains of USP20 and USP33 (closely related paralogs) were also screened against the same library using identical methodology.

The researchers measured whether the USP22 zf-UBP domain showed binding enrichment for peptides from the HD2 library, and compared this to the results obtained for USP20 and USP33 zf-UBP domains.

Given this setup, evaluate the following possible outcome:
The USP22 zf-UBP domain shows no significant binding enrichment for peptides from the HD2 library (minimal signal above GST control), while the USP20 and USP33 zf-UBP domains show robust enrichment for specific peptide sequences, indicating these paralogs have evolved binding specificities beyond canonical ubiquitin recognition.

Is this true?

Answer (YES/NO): NO